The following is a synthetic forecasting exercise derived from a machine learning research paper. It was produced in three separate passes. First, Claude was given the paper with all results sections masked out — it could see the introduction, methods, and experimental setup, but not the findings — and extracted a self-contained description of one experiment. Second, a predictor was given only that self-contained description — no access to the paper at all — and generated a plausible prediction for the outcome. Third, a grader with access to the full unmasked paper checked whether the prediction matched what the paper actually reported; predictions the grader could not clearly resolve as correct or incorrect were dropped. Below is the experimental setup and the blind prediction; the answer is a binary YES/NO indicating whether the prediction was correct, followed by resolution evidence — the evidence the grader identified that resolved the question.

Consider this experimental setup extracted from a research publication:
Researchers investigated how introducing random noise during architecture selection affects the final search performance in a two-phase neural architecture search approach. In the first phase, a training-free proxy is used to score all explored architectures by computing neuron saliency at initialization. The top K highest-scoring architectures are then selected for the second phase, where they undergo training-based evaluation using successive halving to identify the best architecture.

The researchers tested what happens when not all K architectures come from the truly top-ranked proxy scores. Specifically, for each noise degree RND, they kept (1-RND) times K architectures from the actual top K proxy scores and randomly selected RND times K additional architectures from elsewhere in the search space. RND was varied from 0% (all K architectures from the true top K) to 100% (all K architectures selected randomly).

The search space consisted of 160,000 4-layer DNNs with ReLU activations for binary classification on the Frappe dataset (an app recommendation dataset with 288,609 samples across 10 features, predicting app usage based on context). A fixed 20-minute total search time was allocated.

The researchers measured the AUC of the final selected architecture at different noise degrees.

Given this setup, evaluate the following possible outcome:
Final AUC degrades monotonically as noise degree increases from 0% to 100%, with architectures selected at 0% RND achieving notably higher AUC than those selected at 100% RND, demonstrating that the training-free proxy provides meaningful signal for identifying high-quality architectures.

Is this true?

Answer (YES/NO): YES